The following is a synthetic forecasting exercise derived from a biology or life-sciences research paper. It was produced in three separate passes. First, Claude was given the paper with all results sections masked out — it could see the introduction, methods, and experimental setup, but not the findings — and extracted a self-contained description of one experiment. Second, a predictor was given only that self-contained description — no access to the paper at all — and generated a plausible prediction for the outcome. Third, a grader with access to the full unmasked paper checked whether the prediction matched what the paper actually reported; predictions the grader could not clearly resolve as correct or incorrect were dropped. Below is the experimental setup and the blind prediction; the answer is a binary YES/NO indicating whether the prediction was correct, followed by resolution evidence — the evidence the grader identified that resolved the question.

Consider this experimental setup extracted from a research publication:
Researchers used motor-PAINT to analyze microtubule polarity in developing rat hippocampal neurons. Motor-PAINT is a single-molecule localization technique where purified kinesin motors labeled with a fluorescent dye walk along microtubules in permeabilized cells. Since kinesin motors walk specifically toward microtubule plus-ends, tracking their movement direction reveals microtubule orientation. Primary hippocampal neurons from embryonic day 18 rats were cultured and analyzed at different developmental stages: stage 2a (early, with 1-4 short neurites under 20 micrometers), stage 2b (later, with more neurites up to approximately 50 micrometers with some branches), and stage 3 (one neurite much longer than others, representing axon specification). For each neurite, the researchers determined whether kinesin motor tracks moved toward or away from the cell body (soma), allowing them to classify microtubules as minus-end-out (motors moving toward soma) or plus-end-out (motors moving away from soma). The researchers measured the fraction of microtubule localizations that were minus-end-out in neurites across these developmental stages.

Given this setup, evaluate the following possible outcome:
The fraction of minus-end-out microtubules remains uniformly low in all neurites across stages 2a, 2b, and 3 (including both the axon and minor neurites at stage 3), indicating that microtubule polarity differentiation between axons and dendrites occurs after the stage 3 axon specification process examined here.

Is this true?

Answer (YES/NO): NO